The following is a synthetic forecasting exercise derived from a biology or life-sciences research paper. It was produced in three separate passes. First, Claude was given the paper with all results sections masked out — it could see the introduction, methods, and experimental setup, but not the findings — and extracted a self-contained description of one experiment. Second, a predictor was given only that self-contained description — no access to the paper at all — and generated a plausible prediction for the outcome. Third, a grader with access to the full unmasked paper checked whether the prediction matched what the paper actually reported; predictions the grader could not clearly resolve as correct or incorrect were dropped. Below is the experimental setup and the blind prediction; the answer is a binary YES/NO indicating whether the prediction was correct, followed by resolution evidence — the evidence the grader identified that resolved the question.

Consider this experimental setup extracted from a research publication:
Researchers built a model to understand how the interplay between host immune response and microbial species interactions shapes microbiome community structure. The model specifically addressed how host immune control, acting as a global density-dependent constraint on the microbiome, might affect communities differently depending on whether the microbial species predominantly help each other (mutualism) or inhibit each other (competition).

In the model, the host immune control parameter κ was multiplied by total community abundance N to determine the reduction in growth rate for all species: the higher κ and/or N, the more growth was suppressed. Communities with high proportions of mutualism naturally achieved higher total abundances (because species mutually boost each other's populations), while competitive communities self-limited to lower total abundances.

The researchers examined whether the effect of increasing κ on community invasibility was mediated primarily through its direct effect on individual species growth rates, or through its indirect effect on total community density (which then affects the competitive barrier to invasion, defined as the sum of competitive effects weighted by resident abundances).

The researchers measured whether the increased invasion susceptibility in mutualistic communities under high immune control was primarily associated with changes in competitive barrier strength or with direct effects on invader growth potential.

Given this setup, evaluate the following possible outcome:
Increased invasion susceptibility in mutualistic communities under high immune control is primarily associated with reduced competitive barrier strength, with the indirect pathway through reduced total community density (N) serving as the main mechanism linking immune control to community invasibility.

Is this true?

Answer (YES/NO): YES